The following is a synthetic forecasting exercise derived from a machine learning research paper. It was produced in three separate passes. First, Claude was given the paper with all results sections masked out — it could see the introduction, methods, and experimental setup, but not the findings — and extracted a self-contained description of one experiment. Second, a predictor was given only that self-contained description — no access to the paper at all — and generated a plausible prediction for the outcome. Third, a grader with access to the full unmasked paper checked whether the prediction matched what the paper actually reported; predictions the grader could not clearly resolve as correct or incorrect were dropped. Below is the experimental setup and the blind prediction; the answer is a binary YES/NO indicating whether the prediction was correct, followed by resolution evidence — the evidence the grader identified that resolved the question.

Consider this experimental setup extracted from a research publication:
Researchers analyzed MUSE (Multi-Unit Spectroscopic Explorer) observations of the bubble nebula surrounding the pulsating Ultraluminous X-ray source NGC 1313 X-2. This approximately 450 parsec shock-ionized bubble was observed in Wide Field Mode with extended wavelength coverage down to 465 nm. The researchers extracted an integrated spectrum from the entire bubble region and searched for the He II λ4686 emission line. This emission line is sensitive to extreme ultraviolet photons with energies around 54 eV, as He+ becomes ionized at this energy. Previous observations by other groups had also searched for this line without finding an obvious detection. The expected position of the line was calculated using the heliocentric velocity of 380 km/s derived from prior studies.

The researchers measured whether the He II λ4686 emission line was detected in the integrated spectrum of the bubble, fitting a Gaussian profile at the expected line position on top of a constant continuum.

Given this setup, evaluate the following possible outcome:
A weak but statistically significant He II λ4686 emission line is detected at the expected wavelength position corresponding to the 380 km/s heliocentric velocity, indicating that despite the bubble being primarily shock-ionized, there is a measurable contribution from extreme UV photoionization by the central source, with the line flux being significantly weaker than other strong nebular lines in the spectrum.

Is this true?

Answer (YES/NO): NO